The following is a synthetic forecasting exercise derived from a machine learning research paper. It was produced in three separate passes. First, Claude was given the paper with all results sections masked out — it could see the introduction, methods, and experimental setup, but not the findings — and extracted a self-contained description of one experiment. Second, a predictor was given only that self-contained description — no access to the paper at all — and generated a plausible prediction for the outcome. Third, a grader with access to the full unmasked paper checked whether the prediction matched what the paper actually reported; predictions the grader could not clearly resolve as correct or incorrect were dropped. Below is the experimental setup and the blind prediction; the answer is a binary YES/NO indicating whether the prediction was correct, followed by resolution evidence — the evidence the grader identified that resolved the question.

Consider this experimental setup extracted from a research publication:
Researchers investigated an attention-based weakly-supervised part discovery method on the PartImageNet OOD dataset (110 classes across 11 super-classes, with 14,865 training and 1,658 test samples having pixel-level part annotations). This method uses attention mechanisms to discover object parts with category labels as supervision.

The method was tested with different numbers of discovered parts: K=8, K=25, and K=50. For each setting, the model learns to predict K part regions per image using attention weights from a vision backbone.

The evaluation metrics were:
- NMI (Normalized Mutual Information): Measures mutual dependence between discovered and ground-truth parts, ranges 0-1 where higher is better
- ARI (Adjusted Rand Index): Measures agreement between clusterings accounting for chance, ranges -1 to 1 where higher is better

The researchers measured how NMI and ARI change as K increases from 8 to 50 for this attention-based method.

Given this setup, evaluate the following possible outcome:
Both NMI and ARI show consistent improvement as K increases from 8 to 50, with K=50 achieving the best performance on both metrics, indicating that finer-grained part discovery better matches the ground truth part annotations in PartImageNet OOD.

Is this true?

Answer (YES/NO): NO